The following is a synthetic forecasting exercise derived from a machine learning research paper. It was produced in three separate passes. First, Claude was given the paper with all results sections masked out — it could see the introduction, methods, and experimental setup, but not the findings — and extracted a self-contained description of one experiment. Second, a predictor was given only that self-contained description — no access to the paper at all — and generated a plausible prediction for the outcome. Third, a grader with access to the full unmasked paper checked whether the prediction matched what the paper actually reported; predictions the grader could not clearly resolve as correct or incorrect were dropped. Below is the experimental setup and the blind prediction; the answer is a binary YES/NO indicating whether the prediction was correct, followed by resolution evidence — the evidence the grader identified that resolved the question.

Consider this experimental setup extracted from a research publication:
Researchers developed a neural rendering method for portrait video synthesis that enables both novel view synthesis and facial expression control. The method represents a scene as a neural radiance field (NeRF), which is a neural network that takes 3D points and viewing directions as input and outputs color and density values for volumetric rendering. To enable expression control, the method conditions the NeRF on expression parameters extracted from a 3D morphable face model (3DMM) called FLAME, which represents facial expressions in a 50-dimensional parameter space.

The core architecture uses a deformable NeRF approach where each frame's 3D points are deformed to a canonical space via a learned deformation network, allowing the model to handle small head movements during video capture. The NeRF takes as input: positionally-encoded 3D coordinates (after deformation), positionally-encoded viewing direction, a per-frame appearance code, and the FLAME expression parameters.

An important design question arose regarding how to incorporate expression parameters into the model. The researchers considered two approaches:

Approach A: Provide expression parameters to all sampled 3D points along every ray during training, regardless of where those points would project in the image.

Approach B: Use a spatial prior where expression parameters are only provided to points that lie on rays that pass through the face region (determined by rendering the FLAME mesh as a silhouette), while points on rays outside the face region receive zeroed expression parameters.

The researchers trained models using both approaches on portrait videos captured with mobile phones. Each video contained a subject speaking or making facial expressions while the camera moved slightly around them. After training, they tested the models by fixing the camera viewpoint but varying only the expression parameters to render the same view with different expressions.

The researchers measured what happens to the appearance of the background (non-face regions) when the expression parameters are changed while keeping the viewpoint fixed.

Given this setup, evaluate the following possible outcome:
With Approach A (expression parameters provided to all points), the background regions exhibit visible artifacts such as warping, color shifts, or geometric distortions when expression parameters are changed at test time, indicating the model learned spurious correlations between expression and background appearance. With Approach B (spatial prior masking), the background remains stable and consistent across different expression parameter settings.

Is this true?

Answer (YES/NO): YES